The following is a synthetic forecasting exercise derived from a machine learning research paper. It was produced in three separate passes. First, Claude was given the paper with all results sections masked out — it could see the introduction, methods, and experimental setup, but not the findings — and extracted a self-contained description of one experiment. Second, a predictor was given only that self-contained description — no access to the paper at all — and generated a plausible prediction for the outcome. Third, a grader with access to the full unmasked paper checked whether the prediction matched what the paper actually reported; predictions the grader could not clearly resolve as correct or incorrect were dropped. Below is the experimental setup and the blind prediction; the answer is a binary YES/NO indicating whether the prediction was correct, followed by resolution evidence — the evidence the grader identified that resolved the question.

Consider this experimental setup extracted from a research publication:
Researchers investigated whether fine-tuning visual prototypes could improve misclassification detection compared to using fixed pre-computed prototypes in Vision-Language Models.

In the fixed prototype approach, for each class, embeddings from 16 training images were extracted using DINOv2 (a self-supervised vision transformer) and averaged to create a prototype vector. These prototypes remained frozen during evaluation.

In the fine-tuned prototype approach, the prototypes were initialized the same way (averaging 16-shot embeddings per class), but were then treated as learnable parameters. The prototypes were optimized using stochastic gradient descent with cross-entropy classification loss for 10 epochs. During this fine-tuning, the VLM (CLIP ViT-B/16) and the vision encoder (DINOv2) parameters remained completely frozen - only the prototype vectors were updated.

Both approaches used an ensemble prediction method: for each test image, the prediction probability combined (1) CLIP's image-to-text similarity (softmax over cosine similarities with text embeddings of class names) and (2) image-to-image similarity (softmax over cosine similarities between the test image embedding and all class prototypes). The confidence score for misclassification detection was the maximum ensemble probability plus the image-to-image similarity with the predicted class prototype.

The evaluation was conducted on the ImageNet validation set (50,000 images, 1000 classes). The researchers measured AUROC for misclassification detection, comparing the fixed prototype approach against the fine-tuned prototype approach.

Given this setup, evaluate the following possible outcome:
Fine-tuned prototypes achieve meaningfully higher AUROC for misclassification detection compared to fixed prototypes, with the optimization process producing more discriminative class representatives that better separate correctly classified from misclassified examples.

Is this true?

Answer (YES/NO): NO